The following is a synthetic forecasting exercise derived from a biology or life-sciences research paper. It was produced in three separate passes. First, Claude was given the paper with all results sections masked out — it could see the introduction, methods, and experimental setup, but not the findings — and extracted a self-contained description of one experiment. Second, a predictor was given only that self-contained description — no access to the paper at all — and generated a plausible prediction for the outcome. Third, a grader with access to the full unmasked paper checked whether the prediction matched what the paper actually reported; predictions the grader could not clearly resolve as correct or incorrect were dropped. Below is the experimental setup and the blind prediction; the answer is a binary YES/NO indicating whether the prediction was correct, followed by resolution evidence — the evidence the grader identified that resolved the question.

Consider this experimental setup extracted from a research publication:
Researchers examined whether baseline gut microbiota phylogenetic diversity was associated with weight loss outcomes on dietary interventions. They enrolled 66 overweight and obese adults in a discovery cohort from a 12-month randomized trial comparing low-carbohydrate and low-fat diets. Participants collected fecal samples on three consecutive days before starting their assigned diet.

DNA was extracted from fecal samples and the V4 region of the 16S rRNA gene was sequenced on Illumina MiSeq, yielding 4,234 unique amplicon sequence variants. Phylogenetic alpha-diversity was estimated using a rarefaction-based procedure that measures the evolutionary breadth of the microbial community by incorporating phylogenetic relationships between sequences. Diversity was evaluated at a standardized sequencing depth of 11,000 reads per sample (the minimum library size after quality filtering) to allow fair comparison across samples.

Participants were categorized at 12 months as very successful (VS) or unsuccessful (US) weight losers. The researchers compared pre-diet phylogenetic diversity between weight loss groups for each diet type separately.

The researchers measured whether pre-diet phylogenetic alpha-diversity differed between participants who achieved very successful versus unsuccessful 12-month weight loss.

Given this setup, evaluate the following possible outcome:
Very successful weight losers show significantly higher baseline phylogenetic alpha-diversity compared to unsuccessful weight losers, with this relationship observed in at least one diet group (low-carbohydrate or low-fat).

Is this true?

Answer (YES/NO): NO